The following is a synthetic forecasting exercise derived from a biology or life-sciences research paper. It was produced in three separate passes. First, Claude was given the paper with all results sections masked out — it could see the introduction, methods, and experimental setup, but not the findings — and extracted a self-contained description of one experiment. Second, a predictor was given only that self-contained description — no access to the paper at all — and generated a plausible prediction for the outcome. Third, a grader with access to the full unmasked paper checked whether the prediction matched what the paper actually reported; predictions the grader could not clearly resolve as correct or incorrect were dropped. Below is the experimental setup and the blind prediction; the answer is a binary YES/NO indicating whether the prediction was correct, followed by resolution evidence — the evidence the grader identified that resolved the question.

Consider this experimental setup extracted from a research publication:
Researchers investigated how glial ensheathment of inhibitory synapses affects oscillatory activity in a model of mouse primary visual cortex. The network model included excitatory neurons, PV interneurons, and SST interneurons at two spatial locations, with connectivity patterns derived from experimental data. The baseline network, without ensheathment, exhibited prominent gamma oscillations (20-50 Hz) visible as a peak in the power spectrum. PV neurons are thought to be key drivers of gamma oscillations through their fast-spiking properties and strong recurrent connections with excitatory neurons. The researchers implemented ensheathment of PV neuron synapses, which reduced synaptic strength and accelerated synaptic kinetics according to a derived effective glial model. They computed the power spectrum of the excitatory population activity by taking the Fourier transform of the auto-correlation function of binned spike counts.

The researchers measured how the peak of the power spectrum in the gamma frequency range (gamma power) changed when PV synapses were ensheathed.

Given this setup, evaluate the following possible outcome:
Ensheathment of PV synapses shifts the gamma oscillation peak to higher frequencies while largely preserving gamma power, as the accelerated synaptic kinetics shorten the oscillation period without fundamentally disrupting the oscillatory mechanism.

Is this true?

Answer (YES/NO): NO